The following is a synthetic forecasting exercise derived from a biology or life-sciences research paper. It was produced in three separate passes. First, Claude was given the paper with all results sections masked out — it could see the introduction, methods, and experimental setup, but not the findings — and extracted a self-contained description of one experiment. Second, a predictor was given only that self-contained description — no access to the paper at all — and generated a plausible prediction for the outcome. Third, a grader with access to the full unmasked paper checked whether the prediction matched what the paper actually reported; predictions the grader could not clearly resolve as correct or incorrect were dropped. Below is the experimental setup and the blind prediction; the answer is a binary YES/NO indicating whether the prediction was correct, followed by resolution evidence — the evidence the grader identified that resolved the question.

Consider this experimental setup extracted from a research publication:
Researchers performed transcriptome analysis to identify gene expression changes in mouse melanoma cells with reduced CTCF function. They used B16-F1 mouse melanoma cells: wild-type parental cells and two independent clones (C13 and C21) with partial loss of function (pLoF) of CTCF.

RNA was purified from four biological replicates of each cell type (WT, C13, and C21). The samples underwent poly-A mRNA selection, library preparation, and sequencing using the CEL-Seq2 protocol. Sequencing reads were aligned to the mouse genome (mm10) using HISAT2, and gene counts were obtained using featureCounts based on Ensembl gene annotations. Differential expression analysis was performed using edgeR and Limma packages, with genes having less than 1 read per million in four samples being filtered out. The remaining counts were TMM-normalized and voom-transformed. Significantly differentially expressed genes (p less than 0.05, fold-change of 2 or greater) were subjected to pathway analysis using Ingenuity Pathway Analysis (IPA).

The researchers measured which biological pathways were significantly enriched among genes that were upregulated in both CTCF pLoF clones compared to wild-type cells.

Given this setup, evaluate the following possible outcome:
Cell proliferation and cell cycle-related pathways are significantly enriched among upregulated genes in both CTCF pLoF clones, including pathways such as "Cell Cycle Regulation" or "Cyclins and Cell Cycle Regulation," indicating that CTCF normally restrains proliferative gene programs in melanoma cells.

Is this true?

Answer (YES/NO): NO